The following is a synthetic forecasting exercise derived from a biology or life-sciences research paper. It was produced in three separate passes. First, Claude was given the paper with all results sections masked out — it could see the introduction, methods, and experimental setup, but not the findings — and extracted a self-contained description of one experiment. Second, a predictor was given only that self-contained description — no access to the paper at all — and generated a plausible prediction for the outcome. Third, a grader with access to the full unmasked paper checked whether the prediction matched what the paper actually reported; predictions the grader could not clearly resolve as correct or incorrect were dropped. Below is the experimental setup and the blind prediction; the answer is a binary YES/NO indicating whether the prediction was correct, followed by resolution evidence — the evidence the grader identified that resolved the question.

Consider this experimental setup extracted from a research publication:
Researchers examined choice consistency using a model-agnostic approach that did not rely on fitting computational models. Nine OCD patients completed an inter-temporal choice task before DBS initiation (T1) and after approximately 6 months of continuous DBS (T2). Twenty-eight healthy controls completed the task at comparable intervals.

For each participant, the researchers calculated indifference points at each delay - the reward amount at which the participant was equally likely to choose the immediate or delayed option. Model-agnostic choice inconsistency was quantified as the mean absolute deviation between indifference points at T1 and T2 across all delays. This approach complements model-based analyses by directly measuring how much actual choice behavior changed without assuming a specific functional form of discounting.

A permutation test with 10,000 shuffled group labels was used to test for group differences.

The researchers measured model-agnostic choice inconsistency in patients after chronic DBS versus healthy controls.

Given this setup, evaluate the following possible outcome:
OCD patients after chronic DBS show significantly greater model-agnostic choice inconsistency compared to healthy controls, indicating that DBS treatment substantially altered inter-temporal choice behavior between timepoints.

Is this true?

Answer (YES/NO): YES